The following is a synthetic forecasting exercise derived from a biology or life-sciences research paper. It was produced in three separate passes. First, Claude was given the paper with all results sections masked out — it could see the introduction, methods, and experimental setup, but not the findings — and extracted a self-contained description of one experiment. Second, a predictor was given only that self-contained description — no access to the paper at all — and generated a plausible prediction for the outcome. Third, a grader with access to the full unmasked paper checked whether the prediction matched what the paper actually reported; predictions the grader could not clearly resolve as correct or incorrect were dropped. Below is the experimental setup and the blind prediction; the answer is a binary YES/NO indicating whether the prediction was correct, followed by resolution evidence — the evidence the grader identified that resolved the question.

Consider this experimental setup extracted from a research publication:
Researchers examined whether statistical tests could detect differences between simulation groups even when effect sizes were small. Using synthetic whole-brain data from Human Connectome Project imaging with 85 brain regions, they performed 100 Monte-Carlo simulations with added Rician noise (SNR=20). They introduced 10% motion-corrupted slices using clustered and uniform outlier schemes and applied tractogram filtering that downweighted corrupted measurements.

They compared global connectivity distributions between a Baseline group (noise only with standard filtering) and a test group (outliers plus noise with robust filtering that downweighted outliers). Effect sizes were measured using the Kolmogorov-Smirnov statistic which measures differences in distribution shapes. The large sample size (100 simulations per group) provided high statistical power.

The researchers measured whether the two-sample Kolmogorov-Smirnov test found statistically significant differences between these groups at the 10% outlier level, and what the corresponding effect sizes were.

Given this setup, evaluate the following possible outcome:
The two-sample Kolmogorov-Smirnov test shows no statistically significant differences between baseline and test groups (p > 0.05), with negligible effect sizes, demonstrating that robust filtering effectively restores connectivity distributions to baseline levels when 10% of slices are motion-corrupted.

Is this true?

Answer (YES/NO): NO